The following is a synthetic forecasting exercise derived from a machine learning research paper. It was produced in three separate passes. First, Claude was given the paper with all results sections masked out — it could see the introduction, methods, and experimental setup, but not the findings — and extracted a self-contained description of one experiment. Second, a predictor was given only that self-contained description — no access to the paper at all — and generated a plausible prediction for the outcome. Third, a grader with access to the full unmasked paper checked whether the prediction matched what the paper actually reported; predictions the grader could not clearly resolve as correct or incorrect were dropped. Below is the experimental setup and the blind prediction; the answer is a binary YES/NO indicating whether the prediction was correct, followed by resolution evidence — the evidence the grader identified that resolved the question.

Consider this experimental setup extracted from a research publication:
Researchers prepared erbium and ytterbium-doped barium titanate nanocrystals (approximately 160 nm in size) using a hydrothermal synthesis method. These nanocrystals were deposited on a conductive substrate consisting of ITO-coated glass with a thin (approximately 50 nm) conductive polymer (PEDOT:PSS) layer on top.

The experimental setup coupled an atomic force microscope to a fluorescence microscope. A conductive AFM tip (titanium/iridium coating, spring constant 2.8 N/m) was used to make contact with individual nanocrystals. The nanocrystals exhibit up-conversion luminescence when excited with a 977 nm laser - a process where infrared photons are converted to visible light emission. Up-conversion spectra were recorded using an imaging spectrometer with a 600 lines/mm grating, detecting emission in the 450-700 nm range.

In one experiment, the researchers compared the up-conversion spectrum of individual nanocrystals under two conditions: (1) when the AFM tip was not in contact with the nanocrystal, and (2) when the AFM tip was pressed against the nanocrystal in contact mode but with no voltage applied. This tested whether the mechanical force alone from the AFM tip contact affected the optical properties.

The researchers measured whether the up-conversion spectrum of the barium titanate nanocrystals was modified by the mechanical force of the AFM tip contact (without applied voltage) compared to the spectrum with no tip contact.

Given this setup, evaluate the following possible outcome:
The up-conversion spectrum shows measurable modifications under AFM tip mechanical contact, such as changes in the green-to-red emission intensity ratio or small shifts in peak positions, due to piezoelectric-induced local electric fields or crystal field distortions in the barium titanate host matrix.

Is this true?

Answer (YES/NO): NO